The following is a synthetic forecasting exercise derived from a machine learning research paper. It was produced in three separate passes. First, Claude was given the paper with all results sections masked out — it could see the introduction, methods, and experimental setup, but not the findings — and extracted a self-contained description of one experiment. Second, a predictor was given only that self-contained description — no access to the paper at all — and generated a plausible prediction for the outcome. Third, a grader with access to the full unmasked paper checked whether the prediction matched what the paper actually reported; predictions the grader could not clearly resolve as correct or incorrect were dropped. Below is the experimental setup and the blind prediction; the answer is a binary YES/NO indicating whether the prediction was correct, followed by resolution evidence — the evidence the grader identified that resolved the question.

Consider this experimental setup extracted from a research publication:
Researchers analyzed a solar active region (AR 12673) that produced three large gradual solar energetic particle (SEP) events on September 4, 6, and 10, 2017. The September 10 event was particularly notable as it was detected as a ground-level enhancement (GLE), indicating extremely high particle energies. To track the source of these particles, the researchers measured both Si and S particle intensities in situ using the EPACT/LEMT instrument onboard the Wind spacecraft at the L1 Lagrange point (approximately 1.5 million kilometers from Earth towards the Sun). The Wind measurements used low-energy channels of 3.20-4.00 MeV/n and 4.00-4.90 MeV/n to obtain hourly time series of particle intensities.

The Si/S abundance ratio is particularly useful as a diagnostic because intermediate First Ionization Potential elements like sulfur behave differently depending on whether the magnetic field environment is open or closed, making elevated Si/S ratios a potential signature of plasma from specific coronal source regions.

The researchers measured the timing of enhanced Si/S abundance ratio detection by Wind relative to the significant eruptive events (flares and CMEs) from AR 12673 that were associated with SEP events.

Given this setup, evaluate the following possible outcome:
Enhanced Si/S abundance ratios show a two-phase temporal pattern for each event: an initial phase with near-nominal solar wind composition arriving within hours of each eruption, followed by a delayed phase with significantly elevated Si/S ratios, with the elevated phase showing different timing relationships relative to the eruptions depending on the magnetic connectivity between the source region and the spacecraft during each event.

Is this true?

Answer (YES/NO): NO